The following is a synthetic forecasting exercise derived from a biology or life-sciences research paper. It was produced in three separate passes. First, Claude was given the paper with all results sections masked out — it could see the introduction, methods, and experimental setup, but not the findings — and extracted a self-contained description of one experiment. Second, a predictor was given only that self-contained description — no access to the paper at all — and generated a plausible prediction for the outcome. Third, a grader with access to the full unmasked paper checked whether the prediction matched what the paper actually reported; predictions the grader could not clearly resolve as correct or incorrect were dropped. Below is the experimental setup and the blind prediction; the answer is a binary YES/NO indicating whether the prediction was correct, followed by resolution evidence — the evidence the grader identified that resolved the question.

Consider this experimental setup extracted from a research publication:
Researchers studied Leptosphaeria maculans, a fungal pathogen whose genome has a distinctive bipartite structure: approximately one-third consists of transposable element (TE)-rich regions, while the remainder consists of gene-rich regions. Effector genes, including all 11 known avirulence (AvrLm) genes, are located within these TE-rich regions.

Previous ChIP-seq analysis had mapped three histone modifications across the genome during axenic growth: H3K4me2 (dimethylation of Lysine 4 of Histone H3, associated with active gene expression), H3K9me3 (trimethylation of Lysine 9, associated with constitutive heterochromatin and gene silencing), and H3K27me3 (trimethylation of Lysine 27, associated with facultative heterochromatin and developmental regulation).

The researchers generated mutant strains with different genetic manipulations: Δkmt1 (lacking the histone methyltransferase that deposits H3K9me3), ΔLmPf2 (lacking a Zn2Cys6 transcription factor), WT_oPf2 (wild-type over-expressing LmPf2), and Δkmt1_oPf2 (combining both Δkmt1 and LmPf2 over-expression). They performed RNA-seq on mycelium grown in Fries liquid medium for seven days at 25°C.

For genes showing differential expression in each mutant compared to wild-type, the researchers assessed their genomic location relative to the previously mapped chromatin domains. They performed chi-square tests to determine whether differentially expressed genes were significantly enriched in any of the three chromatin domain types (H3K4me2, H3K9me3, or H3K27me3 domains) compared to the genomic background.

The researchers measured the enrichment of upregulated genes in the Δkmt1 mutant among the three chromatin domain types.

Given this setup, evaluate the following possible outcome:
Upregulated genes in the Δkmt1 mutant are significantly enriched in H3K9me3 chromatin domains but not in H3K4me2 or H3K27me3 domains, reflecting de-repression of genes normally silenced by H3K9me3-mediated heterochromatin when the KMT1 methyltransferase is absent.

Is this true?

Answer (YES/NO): NO